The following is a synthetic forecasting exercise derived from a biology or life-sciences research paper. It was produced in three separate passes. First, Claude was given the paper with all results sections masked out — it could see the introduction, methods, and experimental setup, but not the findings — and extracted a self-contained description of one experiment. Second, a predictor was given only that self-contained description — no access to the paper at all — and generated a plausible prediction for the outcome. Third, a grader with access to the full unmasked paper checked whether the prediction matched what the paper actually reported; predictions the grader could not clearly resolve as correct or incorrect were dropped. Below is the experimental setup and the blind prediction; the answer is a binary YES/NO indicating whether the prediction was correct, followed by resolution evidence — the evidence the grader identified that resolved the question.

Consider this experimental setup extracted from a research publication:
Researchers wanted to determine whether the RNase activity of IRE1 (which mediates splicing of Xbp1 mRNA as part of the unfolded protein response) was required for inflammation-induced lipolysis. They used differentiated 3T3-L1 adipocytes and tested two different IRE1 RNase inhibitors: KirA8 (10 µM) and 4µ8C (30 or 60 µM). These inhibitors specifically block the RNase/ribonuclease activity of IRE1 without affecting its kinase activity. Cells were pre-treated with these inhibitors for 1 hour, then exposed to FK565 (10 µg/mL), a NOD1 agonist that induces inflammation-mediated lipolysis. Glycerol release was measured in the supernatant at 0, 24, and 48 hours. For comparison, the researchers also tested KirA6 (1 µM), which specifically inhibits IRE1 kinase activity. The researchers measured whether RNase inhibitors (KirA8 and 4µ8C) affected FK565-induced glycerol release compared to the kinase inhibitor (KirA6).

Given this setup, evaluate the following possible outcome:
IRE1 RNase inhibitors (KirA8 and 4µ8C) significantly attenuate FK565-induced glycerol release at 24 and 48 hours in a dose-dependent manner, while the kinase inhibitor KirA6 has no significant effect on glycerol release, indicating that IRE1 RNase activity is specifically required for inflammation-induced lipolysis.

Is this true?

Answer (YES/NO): NO